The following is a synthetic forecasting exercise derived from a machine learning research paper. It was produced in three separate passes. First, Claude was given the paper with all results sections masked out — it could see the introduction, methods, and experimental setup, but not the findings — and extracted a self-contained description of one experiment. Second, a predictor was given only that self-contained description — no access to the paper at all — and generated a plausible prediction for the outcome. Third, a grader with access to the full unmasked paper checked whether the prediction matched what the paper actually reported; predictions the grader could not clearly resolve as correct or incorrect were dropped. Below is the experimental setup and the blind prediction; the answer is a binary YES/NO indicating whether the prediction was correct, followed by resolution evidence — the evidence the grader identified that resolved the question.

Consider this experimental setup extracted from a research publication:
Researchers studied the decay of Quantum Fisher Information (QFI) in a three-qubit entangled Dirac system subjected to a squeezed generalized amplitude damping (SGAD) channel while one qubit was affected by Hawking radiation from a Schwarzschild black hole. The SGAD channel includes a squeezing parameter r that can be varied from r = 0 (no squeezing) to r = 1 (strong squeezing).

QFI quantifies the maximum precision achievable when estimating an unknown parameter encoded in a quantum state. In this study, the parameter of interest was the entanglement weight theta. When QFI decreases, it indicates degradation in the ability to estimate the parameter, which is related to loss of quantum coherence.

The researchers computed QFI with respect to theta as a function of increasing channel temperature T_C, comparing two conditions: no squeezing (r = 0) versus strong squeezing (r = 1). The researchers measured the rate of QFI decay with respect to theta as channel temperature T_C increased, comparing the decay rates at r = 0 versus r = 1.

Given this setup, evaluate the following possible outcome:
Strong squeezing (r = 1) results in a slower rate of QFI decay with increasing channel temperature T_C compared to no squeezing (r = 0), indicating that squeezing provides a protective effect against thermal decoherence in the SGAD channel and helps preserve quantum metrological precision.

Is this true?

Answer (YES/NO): YES